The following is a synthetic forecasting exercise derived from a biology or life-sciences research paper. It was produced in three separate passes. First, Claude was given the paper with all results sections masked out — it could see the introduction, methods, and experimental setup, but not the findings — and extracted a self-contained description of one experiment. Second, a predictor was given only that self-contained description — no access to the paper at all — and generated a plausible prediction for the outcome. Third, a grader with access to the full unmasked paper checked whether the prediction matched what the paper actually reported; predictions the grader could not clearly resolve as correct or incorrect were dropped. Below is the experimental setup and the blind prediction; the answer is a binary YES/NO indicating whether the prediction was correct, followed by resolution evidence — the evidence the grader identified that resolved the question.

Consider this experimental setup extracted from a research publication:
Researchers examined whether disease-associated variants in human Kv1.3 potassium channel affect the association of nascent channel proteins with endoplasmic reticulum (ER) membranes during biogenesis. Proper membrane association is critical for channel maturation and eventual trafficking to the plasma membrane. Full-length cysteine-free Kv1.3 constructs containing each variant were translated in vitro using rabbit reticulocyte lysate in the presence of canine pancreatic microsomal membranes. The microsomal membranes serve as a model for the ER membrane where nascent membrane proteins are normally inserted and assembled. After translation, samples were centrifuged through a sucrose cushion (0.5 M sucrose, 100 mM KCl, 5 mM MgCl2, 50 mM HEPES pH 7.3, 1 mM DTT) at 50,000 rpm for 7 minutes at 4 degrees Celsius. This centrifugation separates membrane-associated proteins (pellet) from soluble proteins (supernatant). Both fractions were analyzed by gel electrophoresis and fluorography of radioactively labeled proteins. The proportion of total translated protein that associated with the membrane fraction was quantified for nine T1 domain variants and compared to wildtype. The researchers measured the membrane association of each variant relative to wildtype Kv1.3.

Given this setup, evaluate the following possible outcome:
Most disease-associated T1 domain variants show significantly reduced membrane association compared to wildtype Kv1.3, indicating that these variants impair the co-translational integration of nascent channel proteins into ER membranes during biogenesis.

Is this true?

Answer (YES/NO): NO